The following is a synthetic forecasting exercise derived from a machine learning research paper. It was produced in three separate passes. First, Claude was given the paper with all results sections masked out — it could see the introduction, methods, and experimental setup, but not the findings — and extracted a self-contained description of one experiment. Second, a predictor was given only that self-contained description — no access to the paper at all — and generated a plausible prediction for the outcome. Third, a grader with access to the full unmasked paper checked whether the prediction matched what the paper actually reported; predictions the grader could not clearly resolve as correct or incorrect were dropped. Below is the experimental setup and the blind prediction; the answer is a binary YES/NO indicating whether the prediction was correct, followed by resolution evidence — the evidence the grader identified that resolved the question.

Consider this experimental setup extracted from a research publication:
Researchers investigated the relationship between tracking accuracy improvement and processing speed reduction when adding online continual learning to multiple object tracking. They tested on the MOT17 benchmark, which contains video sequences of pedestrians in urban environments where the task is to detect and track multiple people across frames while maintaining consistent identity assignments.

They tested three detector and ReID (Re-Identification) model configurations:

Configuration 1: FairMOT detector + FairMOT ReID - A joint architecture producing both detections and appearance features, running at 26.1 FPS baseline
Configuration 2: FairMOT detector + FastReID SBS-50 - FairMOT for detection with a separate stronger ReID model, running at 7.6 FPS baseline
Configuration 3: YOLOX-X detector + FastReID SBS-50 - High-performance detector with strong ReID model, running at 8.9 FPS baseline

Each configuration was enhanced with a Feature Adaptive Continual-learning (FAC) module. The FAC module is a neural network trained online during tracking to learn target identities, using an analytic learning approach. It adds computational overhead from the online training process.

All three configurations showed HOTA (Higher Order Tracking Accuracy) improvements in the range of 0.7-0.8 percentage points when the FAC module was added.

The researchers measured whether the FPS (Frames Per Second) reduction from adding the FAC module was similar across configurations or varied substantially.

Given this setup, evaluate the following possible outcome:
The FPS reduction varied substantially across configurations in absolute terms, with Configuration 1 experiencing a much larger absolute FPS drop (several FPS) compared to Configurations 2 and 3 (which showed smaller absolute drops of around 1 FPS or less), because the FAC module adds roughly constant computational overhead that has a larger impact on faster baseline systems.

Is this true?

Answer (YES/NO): NO